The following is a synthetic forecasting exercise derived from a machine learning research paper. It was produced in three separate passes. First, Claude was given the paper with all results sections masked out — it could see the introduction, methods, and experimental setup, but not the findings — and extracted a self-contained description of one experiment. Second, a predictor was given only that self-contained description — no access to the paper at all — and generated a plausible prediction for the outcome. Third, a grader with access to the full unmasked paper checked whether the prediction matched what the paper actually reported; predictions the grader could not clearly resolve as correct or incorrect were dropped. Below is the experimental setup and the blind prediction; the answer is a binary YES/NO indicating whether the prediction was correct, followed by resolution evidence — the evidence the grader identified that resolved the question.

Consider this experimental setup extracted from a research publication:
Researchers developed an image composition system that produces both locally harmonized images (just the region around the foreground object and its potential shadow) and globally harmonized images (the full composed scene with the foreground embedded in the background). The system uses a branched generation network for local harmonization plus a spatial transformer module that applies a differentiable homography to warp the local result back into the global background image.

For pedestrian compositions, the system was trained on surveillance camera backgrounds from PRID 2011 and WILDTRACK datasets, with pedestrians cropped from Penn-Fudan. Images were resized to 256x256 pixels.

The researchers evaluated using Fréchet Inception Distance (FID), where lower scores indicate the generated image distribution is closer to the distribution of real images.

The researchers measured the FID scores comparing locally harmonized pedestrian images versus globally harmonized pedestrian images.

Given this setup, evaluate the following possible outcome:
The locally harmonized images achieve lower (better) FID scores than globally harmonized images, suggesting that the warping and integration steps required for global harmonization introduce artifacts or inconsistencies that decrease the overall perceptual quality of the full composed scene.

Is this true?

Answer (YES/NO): NO